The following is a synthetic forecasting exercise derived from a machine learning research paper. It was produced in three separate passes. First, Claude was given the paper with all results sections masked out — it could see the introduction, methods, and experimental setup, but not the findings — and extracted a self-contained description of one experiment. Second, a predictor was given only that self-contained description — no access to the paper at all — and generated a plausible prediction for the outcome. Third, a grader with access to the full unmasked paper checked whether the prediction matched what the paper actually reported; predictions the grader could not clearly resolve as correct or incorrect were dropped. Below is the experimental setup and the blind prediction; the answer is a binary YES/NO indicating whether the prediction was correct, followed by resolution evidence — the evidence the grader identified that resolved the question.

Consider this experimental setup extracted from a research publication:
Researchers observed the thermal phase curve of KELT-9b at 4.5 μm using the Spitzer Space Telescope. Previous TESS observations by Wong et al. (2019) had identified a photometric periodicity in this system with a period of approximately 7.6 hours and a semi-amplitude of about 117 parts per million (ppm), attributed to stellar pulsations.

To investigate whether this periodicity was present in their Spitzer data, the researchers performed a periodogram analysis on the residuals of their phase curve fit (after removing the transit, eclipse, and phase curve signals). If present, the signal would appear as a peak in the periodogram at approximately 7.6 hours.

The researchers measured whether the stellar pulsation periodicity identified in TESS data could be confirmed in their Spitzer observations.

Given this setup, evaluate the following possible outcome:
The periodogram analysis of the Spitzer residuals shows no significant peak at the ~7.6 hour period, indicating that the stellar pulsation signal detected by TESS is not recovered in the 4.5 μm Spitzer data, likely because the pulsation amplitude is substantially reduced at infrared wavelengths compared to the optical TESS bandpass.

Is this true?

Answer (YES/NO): NO